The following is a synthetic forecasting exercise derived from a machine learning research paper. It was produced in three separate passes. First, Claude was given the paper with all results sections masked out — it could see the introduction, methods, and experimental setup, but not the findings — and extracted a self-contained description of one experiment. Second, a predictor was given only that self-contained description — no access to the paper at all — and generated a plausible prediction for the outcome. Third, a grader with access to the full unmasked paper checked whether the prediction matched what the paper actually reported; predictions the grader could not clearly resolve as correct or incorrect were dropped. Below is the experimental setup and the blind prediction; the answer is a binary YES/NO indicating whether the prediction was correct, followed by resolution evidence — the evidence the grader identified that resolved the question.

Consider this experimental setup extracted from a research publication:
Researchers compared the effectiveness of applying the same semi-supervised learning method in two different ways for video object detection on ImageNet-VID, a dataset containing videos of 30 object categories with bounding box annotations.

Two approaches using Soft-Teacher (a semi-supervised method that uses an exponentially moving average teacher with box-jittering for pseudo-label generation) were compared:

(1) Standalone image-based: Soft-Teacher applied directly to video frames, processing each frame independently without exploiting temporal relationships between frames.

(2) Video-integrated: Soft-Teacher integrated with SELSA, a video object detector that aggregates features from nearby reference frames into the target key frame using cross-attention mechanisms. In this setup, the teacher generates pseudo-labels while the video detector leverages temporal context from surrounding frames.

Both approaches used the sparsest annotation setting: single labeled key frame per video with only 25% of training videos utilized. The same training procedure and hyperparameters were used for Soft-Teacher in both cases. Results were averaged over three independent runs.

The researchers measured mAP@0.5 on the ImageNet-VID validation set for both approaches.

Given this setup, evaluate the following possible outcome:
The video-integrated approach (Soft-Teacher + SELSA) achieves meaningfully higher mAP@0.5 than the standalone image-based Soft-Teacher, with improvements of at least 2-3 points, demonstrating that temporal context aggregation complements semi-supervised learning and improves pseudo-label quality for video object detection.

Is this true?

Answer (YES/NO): YES